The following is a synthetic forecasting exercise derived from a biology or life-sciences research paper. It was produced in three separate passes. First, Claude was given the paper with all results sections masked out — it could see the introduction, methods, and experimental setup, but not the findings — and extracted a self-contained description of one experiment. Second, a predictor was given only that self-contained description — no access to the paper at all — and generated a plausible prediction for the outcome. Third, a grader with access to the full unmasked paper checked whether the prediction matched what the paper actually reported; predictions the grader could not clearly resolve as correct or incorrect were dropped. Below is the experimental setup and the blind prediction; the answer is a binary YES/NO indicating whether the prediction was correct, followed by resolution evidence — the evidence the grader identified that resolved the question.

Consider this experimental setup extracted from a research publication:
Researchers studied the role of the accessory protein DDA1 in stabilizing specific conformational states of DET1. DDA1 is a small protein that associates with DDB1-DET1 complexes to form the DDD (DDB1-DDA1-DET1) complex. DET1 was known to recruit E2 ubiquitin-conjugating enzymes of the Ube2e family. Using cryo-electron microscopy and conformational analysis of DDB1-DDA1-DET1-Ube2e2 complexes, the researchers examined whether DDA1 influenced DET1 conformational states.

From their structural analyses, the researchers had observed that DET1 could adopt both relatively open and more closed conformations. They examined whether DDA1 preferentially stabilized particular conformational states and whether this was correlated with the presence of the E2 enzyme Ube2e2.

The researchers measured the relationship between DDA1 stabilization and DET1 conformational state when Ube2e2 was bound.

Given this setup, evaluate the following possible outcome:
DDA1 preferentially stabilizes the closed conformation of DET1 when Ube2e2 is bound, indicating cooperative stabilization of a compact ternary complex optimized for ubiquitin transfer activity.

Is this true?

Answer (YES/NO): NO